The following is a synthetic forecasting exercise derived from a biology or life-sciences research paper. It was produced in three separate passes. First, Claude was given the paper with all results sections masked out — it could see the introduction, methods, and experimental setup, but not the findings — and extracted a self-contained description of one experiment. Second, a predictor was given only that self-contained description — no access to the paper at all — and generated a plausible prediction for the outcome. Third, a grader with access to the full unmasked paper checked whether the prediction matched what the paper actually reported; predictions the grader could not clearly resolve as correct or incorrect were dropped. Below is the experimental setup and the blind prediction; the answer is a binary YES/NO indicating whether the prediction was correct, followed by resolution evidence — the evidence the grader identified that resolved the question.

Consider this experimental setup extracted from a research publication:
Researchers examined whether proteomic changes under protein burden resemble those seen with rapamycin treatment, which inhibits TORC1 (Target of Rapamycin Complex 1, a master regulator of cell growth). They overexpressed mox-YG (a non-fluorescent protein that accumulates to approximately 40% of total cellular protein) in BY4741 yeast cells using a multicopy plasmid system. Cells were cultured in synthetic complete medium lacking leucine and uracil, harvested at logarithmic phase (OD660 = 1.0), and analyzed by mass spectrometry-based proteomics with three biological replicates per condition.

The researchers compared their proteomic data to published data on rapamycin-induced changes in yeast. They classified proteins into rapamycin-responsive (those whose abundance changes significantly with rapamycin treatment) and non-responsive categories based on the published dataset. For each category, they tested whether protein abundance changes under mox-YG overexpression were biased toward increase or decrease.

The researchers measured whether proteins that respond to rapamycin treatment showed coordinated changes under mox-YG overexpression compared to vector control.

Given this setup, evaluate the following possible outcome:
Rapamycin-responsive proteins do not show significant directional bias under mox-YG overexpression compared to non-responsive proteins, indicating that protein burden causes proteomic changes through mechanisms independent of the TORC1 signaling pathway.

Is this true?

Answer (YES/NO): NO